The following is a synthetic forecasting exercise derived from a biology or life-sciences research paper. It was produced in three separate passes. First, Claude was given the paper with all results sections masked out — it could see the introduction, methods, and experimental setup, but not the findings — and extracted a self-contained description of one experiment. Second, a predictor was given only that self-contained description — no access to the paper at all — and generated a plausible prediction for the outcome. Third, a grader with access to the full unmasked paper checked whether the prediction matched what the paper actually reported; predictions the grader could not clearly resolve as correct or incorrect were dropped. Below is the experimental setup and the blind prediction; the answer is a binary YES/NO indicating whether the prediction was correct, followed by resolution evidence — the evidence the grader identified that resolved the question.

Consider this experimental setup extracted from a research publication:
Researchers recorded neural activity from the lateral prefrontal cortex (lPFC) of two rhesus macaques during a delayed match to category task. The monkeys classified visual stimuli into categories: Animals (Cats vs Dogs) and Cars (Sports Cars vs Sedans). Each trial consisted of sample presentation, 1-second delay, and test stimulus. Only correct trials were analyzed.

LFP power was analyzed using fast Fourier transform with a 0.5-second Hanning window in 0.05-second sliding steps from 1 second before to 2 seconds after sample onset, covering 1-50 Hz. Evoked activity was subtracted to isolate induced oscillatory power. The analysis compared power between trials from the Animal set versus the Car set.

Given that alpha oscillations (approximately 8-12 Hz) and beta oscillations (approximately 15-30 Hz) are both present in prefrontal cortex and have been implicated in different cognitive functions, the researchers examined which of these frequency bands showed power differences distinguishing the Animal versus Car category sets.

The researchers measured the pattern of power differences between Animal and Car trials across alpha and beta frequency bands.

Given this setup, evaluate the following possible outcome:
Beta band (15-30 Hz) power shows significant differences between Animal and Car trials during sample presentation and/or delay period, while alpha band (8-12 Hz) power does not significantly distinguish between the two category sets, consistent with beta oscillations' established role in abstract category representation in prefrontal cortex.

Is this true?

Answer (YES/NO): NO